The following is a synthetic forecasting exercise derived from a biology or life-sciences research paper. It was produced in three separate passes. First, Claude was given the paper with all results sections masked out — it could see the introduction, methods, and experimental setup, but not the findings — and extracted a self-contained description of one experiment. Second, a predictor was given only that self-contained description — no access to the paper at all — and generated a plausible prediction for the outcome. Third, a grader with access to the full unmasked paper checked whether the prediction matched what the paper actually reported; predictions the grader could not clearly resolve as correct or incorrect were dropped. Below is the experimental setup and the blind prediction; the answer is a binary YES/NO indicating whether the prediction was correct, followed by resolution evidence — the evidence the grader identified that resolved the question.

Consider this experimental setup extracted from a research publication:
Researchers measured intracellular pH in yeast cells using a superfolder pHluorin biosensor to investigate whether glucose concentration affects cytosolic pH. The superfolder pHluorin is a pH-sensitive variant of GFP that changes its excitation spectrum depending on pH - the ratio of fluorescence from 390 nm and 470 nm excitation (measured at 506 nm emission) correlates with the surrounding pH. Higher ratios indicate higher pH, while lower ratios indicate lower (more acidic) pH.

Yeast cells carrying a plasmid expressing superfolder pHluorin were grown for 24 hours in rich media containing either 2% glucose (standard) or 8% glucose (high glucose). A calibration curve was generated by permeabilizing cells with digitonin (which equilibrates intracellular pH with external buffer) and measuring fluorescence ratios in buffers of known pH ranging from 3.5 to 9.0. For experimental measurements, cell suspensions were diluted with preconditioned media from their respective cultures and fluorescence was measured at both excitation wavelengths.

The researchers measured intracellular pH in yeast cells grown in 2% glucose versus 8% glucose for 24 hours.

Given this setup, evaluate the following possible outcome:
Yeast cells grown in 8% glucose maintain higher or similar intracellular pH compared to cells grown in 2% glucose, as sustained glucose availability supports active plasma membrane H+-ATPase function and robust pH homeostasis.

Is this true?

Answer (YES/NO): NO